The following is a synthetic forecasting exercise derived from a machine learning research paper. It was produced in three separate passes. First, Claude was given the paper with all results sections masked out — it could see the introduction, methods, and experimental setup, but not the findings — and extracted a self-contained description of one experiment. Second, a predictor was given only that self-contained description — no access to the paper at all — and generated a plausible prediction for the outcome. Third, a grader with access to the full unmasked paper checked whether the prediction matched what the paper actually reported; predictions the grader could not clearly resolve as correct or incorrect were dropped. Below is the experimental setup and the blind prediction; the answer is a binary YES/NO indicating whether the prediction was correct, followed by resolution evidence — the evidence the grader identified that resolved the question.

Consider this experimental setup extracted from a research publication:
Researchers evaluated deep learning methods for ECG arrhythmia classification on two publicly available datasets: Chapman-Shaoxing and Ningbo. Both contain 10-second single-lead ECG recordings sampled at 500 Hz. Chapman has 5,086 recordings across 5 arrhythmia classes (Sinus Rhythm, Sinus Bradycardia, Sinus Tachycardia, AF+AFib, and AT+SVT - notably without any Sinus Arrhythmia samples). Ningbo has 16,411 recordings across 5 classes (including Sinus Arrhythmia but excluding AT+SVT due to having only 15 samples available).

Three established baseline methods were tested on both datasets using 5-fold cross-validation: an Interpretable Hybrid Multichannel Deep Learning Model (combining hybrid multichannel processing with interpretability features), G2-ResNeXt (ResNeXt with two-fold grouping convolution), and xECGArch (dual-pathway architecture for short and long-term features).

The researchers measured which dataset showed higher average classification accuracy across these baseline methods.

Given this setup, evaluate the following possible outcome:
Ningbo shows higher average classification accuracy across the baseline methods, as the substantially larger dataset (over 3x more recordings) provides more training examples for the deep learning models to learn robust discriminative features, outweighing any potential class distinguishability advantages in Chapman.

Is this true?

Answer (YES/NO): NO